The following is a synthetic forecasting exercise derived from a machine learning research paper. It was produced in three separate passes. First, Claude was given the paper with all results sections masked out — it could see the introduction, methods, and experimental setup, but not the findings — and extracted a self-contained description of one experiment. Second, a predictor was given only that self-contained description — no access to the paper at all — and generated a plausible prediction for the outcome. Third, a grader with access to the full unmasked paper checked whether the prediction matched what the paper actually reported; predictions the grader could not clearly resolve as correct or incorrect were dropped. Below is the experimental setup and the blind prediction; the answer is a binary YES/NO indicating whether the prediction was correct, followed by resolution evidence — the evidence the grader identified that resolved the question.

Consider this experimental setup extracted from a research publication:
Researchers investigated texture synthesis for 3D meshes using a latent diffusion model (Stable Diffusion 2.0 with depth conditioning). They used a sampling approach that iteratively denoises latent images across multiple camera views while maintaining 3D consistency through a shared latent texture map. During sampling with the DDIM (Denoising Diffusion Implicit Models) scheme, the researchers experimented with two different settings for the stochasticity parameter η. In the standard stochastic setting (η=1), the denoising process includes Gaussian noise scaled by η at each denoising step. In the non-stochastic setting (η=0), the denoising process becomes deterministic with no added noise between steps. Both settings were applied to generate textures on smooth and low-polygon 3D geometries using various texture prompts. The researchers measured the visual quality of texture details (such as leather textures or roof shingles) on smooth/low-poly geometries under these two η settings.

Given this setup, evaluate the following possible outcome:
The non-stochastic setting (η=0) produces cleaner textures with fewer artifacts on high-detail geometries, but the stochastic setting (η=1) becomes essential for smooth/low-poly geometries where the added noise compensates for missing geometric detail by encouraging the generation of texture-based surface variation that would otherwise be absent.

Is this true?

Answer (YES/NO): NO